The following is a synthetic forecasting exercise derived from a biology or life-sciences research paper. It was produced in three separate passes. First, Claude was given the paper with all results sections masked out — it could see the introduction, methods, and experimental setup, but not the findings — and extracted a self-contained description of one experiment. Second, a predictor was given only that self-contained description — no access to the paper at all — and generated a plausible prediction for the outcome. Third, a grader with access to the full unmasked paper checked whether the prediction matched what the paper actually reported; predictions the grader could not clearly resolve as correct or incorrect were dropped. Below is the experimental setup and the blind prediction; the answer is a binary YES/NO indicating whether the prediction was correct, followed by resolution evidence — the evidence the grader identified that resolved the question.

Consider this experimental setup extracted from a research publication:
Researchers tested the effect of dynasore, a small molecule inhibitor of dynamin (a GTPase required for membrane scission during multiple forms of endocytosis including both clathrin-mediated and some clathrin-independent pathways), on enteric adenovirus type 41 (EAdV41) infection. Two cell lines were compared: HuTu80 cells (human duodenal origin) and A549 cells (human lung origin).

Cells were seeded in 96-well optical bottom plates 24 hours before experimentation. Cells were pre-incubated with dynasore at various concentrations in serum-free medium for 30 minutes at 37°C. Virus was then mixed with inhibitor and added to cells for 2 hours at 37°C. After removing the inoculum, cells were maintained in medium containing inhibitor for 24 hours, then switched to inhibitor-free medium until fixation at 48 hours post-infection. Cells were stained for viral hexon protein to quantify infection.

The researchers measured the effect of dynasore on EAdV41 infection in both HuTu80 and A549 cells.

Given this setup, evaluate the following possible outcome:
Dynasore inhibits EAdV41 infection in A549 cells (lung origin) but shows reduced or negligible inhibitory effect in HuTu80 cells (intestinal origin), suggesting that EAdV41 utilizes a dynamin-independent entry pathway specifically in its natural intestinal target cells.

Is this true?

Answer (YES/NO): NO